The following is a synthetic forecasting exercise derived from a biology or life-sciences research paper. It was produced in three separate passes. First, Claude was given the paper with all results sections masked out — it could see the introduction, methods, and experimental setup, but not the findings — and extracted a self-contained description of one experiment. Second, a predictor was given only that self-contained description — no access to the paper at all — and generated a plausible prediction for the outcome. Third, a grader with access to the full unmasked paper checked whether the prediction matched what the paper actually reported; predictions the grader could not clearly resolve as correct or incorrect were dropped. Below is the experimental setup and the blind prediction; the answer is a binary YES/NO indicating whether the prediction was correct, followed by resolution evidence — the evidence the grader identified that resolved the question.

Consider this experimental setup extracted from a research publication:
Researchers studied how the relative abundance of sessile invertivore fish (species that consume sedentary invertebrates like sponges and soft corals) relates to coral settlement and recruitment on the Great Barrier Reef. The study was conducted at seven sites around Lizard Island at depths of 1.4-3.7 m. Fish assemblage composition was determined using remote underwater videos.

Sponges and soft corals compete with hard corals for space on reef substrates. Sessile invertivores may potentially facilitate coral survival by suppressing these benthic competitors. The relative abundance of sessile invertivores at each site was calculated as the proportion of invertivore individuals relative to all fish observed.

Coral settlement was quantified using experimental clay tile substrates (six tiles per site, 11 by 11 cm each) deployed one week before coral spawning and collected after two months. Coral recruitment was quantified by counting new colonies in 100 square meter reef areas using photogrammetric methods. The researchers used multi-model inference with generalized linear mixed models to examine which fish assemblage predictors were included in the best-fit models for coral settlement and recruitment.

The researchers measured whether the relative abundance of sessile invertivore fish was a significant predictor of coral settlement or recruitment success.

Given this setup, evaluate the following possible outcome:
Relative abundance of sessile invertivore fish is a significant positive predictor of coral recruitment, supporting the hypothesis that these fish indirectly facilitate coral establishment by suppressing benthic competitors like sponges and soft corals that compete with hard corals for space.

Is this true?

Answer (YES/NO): NO